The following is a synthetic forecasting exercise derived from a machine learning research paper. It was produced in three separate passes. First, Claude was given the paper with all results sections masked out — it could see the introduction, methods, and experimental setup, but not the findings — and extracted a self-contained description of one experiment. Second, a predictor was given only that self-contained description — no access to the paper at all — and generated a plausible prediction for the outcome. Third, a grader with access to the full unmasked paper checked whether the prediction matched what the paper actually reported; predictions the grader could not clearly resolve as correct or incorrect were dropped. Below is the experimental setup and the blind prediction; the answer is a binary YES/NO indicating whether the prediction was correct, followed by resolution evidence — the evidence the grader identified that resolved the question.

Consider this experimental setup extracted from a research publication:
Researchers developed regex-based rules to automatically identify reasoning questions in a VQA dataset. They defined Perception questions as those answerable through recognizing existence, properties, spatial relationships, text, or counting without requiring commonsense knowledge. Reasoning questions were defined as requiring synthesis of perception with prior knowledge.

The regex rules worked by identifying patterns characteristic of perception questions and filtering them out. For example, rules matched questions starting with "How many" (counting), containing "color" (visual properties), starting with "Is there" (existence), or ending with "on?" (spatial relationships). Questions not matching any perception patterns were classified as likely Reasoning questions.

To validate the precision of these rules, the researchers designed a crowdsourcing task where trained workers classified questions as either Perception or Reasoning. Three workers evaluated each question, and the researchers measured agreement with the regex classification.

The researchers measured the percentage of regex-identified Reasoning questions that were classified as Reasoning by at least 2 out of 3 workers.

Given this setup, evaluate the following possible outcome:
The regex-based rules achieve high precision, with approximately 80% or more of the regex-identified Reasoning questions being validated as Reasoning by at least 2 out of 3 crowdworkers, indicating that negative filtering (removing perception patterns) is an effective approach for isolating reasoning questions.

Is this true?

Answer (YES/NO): YES